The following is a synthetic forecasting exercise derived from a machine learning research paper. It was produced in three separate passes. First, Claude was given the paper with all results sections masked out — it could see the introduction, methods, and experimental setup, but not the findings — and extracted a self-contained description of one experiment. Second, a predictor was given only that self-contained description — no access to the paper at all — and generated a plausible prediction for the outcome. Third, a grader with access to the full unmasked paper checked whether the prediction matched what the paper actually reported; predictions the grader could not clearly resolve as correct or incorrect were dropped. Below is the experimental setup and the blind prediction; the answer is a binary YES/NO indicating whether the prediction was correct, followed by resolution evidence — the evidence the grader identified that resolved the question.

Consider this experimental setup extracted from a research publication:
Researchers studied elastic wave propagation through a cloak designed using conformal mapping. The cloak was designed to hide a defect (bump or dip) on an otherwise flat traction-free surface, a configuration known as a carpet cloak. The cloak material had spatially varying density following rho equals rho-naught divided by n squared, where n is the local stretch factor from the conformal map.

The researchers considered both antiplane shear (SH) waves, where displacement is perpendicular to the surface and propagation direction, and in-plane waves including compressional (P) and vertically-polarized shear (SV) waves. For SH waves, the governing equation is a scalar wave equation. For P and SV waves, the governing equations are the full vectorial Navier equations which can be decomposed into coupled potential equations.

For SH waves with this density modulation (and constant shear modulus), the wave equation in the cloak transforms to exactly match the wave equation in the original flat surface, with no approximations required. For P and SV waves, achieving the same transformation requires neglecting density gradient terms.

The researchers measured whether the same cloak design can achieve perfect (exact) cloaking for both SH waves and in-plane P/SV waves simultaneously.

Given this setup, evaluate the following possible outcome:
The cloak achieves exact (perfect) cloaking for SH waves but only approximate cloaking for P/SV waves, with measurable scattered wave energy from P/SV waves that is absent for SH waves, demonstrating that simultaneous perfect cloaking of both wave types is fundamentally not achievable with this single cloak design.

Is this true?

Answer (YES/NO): YES